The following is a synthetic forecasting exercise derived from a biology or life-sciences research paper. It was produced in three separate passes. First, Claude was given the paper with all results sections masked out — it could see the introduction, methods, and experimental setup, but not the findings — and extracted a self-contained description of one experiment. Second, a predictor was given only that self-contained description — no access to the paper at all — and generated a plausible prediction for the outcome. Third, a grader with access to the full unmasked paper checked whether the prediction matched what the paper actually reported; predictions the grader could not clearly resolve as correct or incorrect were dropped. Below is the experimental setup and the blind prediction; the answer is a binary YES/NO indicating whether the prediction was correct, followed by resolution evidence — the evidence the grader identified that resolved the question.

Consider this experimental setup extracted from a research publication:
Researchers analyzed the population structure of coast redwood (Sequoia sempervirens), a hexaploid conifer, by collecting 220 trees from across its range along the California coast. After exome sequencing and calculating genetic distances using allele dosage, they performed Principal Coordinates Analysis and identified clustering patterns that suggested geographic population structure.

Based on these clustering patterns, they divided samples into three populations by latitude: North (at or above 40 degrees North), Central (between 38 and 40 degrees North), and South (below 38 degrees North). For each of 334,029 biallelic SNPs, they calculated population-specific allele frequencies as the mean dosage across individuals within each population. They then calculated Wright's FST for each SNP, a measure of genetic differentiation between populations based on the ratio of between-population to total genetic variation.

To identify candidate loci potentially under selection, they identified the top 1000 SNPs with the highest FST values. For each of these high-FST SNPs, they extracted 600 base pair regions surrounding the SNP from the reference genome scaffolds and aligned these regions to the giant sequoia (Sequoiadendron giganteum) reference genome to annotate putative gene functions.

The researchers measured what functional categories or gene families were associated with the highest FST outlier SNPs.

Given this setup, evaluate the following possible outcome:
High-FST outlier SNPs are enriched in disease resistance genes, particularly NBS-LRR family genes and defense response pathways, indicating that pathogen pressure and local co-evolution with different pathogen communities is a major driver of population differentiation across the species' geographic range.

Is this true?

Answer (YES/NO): NO